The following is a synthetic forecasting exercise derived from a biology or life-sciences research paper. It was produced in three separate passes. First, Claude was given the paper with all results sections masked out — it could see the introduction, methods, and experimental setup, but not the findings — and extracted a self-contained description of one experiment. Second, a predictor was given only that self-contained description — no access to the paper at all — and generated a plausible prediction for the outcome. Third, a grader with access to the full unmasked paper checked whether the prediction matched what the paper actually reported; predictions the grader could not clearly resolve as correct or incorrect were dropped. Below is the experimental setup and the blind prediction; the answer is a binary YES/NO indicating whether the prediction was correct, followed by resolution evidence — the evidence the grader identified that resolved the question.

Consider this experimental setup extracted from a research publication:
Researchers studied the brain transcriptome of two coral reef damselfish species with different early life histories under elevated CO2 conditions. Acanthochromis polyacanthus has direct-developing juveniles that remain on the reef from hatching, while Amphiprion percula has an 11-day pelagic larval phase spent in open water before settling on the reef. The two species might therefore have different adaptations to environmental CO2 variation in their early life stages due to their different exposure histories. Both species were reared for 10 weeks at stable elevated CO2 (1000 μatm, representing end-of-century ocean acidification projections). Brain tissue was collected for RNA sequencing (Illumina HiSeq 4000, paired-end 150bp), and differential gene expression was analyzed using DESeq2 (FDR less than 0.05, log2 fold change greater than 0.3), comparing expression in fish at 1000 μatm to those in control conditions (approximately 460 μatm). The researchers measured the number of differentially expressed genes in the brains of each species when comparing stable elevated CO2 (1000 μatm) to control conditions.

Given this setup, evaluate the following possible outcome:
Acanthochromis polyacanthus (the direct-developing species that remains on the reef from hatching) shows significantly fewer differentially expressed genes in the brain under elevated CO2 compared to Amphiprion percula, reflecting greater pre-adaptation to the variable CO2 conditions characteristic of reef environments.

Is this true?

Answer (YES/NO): NO